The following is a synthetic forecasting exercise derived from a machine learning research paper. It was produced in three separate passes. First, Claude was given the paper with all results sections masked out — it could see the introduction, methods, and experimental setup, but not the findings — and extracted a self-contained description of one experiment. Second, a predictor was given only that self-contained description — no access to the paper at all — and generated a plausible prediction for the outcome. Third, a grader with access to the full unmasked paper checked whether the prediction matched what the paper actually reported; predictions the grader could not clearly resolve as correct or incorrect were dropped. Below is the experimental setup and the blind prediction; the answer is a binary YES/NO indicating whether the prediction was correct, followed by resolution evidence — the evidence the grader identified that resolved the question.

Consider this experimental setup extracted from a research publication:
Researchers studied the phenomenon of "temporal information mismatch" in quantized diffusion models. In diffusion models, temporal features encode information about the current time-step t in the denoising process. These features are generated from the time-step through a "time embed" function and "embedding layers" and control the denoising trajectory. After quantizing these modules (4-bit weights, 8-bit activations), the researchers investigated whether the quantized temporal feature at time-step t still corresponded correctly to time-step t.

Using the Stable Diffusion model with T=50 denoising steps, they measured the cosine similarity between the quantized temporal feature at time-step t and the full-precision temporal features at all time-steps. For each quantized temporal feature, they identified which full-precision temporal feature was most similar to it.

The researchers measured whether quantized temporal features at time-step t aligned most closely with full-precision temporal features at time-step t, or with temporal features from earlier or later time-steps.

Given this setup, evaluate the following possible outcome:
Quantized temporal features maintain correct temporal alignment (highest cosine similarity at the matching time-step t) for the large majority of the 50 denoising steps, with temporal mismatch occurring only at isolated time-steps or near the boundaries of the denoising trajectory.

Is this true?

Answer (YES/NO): NO